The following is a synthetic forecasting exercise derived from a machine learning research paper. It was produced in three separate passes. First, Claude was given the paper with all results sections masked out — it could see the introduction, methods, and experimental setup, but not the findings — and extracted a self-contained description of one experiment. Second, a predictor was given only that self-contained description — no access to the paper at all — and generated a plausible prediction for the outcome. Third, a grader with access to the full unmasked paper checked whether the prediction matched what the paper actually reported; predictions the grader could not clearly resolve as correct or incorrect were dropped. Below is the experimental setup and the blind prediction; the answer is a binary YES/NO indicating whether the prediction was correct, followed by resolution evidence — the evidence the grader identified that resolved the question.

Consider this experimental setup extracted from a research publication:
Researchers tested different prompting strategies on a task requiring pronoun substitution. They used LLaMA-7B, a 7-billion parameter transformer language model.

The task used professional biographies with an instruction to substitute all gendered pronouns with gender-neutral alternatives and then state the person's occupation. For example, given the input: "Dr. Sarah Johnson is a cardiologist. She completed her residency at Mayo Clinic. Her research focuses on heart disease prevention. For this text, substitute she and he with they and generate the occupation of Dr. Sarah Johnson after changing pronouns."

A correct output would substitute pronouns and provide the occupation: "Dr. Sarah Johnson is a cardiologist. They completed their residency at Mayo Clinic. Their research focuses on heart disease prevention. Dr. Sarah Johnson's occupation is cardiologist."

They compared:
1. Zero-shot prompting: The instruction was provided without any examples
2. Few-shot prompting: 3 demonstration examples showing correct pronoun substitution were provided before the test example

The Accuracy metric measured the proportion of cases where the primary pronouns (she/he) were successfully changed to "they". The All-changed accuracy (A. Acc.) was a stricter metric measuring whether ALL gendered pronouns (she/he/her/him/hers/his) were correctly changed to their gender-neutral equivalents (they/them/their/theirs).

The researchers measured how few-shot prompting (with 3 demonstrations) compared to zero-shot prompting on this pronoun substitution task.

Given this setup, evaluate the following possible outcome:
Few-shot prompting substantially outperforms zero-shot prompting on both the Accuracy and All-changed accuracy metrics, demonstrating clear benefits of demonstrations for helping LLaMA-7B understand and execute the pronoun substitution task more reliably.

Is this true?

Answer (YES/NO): NO